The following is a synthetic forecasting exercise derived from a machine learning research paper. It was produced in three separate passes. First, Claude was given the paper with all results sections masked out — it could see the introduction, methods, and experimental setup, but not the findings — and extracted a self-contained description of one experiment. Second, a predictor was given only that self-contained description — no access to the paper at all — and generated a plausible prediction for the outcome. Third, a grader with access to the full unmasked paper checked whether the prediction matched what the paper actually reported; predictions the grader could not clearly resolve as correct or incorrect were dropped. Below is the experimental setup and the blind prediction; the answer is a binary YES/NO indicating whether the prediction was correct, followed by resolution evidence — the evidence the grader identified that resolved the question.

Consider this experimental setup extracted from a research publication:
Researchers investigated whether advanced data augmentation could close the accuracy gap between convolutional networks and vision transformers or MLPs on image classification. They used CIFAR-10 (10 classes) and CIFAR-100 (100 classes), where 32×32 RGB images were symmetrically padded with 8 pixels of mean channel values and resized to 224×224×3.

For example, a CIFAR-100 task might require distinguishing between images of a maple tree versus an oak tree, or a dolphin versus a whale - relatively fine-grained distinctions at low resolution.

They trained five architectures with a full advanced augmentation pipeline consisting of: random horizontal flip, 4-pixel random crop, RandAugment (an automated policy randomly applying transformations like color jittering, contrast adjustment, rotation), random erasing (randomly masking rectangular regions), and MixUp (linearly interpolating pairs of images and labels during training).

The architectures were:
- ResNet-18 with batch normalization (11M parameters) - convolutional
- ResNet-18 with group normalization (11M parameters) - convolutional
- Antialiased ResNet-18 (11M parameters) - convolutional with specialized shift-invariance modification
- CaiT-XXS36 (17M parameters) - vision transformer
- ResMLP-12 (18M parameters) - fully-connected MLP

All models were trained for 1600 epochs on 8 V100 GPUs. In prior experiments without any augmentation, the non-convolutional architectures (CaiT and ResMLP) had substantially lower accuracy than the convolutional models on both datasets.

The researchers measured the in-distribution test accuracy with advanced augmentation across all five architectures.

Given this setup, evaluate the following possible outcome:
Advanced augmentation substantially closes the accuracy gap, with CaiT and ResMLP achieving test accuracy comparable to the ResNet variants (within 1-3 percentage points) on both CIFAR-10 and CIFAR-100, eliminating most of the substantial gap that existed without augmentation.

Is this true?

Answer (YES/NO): NO